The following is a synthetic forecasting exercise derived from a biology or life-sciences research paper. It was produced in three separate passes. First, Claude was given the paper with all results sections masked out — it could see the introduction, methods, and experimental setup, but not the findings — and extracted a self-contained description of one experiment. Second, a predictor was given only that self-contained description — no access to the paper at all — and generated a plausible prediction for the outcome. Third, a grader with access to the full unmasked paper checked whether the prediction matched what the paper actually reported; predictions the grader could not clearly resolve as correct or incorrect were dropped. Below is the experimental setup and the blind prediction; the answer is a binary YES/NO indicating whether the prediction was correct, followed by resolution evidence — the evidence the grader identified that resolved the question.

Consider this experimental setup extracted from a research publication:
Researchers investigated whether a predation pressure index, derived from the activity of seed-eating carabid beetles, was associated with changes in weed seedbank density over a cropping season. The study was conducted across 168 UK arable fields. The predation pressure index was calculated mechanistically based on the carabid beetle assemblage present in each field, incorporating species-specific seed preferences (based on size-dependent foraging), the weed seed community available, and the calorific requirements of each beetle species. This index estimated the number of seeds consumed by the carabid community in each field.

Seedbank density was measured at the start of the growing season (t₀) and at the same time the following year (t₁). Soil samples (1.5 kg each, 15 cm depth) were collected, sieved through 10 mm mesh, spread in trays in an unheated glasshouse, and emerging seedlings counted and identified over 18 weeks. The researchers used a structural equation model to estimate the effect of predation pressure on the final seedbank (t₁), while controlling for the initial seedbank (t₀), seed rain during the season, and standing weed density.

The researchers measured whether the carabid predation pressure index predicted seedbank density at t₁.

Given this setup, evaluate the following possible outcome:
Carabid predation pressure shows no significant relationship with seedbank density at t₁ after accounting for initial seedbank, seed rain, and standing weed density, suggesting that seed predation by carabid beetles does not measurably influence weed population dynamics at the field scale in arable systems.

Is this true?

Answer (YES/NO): NO